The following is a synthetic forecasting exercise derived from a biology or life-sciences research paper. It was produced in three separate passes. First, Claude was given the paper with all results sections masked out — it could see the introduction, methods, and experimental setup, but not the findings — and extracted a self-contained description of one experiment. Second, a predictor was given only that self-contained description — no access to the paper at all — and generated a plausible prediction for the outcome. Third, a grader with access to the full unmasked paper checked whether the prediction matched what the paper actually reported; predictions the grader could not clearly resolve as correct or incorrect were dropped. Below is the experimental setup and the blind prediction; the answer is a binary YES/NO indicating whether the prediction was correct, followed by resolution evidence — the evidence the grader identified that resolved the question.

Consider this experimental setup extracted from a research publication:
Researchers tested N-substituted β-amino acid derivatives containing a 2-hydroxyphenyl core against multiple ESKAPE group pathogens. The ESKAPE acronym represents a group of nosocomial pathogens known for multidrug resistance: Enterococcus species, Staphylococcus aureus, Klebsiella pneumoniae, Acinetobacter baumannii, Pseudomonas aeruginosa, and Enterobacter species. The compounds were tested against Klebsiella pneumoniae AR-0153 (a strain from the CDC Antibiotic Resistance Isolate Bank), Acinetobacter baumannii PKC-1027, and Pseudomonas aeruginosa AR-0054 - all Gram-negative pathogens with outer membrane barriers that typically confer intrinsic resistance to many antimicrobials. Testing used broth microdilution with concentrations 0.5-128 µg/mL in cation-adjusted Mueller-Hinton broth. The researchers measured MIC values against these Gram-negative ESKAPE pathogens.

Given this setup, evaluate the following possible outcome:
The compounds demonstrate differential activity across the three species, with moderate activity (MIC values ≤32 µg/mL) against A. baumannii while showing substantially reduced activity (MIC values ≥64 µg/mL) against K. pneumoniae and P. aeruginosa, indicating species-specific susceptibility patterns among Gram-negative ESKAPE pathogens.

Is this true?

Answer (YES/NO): NO